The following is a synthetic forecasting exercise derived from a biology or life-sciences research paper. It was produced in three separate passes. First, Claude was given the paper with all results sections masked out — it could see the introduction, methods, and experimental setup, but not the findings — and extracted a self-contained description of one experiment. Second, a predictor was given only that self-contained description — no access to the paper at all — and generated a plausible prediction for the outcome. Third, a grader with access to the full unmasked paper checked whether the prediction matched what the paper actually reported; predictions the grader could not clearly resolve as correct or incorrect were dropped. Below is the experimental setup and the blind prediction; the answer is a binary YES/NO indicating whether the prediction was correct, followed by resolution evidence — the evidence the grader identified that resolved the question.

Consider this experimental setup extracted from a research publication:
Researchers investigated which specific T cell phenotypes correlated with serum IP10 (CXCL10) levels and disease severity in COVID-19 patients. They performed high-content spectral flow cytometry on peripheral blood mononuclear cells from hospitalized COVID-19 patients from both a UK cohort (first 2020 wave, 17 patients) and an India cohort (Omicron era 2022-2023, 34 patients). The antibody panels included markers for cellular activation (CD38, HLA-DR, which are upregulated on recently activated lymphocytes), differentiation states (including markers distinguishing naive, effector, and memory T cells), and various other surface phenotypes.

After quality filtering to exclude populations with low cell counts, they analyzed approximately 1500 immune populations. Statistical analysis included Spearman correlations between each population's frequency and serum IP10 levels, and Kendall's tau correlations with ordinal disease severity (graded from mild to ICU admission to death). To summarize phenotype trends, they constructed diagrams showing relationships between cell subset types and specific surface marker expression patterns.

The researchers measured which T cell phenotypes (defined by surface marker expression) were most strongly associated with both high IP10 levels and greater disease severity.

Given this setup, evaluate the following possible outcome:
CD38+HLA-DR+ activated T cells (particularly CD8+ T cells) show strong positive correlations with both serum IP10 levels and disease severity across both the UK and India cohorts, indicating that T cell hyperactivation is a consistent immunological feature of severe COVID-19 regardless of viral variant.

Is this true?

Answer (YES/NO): NO